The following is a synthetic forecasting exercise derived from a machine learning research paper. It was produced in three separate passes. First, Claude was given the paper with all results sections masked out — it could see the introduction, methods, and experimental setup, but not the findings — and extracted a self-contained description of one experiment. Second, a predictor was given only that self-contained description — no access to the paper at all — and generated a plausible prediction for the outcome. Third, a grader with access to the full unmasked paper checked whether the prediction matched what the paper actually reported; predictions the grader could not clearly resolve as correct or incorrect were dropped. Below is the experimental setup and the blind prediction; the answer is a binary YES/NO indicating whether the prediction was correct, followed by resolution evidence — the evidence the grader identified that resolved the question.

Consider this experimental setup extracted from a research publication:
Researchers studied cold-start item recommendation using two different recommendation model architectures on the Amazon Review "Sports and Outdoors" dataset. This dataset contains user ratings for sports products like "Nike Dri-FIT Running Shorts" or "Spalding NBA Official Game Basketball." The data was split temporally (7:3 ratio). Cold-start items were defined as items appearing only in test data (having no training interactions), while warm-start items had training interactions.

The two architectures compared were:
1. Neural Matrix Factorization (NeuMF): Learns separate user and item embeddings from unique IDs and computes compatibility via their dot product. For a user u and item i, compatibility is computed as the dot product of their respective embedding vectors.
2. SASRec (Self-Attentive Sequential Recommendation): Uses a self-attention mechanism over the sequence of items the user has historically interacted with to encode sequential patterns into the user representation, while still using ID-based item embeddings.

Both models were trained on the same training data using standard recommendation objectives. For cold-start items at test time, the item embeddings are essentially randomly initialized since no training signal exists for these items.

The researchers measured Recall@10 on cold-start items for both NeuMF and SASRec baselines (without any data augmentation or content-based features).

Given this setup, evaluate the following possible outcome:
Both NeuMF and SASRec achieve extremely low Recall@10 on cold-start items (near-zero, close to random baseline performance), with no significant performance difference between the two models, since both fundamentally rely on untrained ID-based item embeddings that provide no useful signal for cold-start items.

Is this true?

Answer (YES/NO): NO